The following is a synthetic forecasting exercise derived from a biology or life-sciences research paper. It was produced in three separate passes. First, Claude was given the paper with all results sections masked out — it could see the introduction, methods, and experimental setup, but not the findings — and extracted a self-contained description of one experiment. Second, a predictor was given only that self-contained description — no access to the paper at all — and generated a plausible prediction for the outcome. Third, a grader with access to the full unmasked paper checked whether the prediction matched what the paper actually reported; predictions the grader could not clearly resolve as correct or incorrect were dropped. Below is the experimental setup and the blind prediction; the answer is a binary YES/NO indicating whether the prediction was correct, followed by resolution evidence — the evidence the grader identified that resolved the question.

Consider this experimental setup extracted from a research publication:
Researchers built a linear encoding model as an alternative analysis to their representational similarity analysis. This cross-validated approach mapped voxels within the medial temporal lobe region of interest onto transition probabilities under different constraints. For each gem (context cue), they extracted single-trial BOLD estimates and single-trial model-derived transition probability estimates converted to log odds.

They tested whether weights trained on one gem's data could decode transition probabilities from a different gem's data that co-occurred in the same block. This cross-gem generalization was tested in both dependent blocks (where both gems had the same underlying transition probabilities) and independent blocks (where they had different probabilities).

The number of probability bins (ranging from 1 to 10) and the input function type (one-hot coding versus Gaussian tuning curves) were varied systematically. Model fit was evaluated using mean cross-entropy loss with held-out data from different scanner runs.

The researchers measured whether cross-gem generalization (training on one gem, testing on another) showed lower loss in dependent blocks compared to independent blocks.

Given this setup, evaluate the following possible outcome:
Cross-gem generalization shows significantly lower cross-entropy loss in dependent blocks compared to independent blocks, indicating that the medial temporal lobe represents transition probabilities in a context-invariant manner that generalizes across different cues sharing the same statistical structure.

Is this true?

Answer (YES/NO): YES